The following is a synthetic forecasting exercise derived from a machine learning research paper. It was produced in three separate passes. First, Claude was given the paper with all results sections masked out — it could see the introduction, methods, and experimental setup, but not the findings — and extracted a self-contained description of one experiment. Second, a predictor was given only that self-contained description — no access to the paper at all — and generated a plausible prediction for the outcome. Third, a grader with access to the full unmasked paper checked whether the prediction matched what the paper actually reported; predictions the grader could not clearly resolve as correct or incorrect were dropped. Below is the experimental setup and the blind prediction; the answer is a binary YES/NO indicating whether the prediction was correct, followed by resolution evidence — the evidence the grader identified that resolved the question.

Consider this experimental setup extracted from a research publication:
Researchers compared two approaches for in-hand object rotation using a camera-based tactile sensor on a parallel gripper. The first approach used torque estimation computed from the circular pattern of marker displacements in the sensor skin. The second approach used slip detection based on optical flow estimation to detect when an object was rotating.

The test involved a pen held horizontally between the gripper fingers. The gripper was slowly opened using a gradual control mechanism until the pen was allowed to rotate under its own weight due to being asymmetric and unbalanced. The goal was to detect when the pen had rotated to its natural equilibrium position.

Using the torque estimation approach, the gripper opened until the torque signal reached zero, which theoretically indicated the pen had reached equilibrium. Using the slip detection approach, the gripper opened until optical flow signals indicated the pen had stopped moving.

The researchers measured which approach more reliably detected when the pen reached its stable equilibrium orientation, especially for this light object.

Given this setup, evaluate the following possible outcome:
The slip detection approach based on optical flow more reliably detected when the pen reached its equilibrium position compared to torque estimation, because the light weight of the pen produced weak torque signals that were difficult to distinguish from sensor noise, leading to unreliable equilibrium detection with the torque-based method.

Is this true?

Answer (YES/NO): YES